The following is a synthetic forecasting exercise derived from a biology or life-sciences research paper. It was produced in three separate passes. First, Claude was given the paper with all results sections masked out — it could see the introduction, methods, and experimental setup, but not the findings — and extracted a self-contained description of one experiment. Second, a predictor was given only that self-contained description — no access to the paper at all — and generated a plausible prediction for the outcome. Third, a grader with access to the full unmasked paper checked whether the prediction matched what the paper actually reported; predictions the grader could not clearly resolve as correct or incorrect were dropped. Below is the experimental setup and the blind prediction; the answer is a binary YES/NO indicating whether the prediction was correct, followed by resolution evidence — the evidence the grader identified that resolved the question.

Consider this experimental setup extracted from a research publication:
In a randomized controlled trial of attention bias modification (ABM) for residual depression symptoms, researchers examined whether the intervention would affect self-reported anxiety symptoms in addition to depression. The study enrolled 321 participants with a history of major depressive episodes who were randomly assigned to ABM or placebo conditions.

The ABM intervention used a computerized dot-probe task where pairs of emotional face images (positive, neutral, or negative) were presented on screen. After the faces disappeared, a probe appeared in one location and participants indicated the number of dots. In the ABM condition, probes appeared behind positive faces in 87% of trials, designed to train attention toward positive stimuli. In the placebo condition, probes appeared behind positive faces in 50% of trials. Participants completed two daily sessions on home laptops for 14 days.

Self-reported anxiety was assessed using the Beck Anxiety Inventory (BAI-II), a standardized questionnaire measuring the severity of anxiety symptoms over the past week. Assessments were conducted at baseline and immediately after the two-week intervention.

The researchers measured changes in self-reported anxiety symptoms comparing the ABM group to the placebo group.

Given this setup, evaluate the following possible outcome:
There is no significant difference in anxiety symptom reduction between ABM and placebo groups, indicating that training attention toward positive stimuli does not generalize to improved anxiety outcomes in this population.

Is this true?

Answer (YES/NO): YES